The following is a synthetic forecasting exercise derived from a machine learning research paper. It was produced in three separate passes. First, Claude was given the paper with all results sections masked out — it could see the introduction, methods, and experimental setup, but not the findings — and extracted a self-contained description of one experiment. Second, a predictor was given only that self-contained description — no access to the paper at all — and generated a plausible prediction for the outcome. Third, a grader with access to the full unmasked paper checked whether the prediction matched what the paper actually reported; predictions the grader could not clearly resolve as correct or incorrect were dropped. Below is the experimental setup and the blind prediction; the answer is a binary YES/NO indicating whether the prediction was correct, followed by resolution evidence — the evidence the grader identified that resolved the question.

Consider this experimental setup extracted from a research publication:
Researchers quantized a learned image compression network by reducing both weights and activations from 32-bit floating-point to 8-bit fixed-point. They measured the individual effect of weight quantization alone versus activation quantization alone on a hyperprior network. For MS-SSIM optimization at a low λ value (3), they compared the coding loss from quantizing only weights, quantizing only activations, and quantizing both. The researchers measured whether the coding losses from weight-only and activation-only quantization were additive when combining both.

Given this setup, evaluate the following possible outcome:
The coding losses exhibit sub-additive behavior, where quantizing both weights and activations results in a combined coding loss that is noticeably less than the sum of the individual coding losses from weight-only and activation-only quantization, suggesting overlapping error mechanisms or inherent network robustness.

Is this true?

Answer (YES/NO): NO